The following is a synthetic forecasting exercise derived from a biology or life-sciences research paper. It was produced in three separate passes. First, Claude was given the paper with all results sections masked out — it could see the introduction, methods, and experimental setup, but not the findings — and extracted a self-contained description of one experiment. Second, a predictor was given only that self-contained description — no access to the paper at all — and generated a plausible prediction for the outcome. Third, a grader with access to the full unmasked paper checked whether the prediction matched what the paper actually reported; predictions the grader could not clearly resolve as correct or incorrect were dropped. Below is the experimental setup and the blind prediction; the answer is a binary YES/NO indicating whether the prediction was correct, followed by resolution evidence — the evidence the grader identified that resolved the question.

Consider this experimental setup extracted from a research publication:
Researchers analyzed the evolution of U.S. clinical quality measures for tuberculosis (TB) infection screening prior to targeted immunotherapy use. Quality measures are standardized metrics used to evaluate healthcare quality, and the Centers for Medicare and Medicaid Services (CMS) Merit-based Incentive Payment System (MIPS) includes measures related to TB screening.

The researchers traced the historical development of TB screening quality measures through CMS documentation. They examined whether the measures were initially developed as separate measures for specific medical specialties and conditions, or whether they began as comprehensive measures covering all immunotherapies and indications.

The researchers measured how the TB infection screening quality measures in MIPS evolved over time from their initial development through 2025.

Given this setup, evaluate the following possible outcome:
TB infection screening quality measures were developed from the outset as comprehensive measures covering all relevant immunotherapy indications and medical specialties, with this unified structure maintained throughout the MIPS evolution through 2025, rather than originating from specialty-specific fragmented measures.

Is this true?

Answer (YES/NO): NO